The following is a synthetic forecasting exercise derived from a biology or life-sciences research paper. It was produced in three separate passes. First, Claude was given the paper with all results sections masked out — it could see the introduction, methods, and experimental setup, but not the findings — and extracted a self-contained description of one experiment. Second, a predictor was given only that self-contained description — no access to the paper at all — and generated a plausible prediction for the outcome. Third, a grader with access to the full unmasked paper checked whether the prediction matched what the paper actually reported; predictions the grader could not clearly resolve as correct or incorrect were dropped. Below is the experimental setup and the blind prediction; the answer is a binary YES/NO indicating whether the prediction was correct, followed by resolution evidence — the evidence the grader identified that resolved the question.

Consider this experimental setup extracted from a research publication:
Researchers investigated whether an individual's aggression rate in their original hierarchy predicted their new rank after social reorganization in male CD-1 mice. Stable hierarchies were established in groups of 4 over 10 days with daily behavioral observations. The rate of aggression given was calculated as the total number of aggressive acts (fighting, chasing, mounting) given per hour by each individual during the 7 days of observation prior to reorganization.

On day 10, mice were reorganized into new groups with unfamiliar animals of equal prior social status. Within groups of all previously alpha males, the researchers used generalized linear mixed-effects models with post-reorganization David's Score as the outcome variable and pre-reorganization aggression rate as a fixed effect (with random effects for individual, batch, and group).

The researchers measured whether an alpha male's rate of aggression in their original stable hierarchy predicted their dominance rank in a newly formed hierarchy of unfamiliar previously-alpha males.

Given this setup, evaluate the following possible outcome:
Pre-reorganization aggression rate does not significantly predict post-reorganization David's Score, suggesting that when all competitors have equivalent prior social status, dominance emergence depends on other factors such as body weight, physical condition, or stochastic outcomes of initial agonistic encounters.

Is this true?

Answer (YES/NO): YES